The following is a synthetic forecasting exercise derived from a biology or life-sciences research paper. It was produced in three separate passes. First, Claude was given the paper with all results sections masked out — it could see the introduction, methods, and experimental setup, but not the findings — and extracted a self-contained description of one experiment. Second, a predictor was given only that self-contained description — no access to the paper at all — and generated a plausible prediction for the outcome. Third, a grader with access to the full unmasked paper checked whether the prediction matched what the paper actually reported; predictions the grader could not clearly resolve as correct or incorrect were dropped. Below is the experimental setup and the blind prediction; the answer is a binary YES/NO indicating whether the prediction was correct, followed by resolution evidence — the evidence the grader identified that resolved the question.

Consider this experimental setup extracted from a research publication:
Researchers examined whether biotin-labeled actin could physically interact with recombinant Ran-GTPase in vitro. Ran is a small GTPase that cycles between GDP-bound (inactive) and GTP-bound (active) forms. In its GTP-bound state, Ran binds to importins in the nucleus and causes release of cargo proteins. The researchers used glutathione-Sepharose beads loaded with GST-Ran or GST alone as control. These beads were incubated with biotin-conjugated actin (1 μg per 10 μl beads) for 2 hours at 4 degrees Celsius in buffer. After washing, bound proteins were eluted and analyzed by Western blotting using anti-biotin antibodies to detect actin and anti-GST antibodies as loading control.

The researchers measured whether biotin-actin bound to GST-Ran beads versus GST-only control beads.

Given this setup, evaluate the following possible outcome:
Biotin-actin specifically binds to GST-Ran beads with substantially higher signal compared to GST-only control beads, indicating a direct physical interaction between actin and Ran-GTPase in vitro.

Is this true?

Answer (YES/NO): YES